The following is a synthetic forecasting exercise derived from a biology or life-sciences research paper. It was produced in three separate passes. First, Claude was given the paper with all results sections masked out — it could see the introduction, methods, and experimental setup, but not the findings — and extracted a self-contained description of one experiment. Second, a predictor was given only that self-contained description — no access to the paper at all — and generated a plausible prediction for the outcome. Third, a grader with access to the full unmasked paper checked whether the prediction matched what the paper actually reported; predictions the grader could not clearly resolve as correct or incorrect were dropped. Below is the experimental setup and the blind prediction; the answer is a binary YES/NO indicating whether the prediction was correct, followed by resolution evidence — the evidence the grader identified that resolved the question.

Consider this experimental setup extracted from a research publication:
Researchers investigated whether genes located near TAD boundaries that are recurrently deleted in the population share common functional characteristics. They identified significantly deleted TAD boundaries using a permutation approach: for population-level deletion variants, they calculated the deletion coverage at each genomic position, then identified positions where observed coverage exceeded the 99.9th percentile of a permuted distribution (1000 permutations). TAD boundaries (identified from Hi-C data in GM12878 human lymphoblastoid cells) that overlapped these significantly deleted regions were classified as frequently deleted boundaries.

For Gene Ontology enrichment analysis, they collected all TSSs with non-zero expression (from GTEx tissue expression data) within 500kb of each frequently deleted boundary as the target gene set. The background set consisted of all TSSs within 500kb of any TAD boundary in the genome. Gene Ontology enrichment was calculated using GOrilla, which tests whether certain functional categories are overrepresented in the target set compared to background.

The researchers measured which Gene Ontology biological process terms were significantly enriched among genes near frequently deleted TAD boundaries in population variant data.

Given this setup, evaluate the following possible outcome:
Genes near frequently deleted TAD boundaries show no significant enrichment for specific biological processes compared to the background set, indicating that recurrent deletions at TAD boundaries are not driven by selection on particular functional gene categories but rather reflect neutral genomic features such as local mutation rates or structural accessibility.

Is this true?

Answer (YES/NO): NO